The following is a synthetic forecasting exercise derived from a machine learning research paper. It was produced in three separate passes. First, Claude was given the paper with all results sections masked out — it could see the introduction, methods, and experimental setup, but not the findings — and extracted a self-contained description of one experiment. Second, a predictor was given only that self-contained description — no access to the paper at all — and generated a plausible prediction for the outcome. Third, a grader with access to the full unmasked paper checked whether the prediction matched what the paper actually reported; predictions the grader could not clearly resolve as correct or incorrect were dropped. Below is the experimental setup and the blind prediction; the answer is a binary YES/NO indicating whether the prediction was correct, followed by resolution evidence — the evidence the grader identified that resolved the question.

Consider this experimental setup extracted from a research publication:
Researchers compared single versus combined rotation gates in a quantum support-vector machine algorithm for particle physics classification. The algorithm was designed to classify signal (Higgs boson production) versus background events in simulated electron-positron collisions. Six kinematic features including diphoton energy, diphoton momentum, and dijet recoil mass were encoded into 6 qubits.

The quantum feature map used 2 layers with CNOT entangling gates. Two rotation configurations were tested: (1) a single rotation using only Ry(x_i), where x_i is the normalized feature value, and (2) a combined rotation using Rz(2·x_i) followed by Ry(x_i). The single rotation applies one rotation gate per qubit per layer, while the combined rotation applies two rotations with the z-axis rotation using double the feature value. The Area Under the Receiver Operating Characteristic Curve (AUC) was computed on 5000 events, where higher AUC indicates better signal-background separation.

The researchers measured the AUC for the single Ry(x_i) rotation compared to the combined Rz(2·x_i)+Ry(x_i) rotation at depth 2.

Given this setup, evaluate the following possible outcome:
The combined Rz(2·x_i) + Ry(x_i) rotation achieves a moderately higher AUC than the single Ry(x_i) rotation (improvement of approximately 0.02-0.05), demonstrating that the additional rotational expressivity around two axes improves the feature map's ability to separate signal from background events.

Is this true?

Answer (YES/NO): NO